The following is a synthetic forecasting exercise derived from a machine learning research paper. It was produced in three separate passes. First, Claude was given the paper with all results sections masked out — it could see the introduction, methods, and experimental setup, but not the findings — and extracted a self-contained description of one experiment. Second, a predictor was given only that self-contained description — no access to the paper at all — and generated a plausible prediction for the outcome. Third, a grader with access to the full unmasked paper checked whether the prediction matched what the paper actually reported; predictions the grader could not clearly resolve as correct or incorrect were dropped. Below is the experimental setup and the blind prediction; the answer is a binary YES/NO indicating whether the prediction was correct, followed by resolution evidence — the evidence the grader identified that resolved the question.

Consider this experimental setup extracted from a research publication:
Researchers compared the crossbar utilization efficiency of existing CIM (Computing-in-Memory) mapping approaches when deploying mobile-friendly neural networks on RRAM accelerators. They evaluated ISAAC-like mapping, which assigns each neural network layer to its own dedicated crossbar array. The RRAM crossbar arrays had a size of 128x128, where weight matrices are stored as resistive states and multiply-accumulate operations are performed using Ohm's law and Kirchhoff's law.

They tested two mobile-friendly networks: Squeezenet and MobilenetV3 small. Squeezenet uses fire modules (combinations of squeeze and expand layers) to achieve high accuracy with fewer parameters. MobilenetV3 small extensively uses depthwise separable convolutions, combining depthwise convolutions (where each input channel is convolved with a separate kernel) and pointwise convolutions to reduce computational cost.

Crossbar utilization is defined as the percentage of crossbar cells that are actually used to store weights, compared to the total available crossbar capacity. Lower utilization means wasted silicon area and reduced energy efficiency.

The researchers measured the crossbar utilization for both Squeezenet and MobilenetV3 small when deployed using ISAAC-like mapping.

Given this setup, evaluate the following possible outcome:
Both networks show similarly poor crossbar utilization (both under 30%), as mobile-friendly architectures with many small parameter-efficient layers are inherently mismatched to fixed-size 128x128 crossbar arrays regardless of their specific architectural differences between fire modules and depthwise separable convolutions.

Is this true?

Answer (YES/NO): NO